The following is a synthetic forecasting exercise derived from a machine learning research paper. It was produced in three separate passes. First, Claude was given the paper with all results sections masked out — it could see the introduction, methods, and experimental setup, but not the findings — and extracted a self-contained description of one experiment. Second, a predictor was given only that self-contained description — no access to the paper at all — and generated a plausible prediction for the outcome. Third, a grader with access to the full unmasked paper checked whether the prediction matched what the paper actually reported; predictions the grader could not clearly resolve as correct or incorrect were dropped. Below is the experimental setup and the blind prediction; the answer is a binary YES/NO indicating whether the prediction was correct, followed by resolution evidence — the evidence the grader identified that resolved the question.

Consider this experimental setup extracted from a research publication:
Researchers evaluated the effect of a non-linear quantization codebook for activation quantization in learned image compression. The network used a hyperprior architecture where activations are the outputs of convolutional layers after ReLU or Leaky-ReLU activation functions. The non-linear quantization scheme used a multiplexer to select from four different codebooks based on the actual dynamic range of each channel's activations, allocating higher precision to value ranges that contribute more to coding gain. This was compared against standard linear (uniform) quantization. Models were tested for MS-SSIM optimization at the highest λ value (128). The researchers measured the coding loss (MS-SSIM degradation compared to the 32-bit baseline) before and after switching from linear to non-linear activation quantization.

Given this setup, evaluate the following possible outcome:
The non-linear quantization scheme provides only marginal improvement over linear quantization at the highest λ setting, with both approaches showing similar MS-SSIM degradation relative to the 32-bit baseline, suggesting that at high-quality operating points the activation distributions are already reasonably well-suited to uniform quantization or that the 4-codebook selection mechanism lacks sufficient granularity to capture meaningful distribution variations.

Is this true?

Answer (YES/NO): NO